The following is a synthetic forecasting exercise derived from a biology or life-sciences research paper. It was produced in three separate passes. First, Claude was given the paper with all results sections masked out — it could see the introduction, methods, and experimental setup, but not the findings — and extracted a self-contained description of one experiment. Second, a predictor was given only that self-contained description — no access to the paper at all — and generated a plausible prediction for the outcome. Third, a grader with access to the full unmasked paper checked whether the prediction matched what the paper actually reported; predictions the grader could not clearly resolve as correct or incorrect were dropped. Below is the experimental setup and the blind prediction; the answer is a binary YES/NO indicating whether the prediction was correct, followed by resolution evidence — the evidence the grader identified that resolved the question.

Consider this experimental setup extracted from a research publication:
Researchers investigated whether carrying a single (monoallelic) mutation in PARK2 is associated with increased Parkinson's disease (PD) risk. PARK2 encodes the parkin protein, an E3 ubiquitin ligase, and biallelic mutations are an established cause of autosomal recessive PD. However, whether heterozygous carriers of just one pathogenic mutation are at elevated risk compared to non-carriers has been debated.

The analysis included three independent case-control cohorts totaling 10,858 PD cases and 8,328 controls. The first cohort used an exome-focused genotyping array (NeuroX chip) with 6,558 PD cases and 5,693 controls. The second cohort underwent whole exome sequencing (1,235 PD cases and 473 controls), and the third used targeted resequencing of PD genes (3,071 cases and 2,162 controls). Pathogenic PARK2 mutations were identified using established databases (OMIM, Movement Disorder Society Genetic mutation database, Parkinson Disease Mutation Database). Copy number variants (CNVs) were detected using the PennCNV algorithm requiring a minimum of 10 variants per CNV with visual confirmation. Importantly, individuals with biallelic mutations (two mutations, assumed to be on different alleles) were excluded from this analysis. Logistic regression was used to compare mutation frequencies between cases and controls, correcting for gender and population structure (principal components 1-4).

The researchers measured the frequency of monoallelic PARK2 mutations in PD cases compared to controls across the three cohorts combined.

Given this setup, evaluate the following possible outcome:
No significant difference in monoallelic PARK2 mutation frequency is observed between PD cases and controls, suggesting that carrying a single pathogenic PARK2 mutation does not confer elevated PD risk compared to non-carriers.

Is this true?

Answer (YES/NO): NO